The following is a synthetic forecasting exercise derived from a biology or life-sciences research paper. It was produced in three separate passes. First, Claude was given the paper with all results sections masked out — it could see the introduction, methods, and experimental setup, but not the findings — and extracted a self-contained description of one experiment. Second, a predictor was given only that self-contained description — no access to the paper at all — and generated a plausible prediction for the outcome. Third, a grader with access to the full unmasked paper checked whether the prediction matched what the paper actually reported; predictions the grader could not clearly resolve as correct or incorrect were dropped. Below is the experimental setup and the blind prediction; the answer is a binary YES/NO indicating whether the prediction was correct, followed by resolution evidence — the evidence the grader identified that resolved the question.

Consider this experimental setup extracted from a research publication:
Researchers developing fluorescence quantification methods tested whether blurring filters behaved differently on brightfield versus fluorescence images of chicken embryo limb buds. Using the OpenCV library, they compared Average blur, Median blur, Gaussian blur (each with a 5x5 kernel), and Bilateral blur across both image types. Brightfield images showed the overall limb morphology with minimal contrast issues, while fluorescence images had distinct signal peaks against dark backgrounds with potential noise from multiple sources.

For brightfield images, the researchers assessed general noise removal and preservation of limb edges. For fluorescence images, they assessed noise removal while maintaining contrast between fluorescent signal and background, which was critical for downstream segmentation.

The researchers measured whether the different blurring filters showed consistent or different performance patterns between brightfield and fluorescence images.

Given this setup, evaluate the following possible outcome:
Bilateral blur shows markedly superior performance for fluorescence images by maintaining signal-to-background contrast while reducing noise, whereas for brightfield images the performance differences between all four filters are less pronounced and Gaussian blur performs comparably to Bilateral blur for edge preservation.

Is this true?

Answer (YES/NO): YES